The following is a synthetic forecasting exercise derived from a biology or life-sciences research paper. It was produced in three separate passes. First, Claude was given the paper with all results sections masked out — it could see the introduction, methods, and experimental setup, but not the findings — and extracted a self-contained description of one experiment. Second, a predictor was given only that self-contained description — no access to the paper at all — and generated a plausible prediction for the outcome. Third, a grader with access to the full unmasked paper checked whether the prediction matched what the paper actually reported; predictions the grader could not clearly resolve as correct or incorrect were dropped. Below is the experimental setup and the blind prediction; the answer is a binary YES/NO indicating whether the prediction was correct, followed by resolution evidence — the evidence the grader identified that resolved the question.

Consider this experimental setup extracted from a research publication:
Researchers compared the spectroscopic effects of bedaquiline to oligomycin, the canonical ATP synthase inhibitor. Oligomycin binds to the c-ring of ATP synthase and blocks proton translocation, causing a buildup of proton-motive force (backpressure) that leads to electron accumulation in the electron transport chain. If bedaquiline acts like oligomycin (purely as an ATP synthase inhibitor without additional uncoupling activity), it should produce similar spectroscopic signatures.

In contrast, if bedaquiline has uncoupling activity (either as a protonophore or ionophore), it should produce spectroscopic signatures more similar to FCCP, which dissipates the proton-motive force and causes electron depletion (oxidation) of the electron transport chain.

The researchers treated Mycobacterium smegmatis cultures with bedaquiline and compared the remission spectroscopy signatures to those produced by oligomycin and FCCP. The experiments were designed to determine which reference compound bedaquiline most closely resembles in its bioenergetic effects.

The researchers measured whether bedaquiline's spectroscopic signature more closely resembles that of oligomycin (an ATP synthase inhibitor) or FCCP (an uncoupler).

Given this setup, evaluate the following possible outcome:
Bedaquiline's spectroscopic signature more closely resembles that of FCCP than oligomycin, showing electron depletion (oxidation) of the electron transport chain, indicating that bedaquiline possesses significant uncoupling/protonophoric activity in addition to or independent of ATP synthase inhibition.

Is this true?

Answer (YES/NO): NO